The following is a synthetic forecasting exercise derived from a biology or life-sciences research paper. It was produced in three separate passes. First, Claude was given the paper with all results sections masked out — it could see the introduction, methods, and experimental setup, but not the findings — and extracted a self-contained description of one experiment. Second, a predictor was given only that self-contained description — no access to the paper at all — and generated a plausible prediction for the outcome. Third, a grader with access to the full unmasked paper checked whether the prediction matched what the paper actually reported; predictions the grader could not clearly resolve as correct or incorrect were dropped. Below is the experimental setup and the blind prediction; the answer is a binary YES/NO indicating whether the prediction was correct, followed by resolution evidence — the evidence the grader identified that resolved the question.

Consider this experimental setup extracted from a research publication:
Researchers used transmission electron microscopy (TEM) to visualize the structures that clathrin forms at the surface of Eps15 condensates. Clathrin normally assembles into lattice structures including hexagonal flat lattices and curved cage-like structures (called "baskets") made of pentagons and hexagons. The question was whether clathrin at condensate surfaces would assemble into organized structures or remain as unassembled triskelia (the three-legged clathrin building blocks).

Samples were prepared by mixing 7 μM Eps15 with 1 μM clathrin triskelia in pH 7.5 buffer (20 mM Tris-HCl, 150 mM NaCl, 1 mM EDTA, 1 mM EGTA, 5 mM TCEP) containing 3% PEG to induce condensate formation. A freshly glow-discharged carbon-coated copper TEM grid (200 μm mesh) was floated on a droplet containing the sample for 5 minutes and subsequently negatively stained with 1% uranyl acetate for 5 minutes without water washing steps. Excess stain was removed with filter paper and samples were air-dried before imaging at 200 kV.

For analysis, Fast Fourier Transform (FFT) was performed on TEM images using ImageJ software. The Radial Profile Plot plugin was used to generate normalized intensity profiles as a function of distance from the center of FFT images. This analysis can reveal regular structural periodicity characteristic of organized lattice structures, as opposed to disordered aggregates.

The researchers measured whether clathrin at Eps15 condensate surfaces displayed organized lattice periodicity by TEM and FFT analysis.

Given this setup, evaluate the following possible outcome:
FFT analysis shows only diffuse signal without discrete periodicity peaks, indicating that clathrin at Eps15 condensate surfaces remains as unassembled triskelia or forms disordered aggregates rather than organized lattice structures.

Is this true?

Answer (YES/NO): NO